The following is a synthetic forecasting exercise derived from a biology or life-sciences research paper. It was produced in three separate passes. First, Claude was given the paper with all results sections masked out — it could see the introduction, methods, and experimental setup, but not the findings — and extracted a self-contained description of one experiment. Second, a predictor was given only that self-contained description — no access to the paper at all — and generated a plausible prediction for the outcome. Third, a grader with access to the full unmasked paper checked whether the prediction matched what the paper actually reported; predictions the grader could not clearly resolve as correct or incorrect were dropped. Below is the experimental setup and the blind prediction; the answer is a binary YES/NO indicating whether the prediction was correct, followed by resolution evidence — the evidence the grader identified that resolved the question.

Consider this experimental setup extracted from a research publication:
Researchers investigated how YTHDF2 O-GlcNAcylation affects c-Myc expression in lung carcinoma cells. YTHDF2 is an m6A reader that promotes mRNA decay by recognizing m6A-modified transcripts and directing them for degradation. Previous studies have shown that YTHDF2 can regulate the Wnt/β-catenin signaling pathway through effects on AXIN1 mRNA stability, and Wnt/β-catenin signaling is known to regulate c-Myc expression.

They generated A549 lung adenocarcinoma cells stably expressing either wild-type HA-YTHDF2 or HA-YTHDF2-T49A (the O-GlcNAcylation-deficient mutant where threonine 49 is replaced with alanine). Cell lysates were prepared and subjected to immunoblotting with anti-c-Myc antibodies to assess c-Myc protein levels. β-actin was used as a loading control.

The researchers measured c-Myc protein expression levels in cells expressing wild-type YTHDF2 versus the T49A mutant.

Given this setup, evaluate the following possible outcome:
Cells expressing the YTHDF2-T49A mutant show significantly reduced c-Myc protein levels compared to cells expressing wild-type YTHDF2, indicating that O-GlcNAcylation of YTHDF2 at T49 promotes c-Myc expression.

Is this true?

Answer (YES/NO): NO